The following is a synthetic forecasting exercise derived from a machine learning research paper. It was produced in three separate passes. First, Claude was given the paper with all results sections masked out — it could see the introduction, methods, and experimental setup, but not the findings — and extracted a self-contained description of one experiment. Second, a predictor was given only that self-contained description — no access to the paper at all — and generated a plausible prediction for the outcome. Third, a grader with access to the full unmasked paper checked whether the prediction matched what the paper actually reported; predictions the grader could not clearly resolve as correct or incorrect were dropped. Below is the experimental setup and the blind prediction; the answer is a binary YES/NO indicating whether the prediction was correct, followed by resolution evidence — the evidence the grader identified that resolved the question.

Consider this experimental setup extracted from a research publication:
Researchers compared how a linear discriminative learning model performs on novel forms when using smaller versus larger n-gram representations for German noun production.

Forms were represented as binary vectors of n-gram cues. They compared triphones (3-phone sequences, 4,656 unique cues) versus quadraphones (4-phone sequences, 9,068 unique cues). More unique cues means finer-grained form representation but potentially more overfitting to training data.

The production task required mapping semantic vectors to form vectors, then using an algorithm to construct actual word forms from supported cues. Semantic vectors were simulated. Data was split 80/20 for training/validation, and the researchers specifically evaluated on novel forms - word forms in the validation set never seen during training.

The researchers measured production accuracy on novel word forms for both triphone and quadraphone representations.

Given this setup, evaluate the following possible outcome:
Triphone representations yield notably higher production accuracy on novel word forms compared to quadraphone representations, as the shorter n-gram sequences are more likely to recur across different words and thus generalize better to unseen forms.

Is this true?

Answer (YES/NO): YES